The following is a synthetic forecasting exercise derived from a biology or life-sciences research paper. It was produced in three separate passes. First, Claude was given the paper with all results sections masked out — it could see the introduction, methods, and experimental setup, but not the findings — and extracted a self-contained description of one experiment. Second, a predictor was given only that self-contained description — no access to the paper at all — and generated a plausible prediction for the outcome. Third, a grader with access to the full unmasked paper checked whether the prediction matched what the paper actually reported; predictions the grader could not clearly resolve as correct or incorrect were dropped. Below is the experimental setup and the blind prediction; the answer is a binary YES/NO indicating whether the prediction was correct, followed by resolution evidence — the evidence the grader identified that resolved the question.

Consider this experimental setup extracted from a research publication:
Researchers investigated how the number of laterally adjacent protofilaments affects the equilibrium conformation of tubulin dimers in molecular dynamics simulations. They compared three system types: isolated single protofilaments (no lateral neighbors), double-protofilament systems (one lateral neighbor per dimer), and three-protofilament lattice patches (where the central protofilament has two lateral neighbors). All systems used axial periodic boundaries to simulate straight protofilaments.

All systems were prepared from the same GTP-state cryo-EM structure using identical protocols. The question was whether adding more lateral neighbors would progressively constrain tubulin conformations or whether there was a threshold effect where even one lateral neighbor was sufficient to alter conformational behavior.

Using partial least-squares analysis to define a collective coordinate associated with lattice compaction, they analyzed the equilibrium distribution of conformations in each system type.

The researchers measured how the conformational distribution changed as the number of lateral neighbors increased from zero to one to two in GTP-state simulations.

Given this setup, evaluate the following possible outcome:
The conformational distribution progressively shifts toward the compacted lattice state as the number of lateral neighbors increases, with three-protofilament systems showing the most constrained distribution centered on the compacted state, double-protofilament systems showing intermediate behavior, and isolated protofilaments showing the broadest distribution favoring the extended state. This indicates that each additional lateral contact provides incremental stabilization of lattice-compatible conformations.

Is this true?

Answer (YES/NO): NO